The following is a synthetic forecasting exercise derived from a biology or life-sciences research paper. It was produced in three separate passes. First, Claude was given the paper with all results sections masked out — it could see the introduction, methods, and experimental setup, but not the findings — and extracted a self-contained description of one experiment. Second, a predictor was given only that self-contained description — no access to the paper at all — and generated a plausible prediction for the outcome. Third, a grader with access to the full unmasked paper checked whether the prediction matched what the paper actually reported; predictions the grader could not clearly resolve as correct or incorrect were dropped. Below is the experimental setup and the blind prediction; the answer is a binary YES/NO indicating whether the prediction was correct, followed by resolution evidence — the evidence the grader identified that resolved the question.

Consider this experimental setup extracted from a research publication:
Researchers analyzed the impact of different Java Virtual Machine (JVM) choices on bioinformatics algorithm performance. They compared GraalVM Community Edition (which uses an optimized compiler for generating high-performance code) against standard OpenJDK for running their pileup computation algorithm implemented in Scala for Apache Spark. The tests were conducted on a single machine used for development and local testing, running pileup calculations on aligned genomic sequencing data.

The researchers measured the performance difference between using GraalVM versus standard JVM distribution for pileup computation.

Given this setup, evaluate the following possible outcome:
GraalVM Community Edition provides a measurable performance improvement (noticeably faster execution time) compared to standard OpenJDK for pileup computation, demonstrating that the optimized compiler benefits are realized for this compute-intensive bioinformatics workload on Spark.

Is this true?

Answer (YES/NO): YES